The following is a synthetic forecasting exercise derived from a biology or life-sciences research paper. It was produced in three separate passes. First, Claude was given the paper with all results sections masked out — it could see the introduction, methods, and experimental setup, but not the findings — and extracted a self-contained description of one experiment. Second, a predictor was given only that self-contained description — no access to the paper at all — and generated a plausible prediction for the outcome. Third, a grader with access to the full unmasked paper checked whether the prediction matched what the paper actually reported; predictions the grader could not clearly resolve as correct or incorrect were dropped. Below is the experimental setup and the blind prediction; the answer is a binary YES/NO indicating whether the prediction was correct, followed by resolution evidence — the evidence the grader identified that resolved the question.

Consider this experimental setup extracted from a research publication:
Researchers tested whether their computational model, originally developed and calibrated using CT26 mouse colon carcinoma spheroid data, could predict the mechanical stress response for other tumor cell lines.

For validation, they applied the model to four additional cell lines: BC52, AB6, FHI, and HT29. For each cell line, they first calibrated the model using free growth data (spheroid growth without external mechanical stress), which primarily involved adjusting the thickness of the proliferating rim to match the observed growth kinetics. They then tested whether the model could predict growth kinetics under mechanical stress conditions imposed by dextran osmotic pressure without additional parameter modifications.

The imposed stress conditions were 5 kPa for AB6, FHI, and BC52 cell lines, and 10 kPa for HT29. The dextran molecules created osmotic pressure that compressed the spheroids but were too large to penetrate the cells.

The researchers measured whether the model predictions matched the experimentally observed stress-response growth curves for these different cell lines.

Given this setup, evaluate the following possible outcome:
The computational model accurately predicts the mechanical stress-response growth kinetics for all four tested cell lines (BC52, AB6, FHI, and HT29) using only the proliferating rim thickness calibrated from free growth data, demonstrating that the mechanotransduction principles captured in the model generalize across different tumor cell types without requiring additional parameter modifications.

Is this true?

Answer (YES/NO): NO